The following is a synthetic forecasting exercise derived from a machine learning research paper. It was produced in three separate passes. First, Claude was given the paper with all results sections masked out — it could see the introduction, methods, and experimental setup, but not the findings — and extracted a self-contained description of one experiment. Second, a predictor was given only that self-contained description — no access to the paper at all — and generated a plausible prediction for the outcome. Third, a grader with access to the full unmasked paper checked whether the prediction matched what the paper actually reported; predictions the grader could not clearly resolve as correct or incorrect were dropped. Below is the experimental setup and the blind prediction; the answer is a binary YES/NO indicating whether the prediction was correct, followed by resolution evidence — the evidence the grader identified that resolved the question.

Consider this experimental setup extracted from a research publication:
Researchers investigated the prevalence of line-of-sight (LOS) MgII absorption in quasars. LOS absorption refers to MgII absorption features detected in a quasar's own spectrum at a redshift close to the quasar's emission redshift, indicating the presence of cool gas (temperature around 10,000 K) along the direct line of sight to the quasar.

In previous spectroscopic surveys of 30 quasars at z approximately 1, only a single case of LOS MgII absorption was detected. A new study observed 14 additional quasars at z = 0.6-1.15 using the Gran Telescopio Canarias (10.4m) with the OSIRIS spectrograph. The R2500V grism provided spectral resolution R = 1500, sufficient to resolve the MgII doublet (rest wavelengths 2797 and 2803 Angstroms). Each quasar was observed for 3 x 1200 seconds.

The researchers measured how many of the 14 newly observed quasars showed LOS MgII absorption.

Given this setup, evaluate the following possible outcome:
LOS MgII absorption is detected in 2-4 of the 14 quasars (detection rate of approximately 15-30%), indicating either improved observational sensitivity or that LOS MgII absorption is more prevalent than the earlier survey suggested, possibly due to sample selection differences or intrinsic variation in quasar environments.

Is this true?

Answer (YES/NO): YES